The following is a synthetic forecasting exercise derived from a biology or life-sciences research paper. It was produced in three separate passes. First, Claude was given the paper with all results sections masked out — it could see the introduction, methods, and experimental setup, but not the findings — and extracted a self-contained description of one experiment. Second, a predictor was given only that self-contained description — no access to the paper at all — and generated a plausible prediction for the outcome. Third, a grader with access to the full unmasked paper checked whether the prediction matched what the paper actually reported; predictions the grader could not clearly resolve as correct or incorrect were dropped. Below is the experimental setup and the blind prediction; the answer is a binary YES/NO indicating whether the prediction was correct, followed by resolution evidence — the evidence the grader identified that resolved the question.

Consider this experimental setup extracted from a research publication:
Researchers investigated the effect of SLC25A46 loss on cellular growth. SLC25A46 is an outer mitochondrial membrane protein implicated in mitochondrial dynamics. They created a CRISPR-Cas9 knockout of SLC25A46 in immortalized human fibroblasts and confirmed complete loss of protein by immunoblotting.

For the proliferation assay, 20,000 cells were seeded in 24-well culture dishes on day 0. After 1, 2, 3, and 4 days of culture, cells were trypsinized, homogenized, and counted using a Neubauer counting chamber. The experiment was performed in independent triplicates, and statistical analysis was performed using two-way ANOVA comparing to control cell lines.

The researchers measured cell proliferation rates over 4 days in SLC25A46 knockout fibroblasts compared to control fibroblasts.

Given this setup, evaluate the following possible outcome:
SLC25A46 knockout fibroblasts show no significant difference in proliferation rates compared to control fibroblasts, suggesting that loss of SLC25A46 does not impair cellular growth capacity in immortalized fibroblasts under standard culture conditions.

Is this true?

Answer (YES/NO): NO